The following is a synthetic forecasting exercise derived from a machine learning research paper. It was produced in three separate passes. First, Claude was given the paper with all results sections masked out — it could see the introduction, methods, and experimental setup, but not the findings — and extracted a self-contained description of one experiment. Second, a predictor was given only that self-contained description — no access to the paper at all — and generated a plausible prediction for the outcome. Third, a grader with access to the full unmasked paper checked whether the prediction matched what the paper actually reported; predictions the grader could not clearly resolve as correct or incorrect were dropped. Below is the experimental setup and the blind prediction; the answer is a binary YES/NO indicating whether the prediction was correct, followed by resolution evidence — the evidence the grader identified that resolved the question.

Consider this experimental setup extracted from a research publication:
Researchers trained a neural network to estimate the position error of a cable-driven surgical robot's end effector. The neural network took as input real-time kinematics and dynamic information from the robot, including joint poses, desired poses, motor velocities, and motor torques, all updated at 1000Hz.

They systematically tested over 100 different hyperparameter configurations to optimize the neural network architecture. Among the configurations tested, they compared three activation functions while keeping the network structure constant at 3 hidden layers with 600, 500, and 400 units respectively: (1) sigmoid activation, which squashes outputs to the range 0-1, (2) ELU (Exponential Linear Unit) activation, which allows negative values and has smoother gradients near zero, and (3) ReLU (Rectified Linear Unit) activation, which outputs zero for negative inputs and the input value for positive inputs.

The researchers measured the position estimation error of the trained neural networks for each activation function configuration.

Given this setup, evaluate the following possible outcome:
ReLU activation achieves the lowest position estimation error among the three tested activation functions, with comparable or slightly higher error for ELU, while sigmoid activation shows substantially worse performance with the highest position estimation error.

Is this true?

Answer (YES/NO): NO